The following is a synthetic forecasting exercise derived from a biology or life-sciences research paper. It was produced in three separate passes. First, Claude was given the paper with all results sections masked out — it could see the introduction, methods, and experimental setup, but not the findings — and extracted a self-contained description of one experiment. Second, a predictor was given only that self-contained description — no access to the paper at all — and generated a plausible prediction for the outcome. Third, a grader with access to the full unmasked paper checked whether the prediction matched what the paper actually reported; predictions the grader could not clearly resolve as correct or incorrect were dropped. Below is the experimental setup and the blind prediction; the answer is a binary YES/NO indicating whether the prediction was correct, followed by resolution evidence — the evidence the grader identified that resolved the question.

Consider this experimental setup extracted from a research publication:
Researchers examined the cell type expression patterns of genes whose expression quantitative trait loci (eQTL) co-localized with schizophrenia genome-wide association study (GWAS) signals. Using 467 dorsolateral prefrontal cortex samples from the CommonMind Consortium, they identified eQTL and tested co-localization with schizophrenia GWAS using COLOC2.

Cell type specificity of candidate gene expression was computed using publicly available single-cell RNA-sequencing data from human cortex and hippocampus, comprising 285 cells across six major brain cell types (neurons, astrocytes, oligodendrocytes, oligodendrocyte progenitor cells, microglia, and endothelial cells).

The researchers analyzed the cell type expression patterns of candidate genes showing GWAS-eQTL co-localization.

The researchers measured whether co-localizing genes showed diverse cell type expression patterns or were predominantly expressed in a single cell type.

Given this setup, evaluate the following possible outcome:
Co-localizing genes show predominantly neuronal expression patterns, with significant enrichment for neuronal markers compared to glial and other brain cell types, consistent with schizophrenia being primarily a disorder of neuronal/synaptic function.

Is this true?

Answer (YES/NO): NO